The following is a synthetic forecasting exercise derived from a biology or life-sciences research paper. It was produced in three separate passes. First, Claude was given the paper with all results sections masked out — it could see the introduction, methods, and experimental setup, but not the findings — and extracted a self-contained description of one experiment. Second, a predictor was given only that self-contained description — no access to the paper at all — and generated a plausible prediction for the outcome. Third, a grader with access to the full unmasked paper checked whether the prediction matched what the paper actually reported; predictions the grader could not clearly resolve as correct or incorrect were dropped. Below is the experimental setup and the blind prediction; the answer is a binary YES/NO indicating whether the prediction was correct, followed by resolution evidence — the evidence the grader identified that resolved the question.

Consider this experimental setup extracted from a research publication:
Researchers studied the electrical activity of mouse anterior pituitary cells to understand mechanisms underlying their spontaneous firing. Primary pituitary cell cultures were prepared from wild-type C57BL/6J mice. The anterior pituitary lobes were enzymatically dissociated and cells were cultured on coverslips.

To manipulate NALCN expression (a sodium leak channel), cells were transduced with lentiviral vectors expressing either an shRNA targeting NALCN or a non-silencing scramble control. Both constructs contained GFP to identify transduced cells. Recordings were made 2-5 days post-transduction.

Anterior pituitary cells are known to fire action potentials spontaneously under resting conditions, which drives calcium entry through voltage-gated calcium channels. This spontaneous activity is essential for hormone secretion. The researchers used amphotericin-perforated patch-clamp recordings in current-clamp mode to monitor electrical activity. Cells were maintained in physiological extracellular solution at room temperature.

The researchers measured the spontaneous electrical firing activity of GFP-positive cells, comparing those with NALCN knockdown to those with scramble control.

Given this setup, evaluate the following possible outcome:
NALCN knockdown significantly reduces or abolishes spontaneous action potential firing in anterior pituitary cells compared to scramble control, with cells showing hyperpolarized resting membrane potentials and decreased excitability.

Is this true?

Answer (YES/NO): YES